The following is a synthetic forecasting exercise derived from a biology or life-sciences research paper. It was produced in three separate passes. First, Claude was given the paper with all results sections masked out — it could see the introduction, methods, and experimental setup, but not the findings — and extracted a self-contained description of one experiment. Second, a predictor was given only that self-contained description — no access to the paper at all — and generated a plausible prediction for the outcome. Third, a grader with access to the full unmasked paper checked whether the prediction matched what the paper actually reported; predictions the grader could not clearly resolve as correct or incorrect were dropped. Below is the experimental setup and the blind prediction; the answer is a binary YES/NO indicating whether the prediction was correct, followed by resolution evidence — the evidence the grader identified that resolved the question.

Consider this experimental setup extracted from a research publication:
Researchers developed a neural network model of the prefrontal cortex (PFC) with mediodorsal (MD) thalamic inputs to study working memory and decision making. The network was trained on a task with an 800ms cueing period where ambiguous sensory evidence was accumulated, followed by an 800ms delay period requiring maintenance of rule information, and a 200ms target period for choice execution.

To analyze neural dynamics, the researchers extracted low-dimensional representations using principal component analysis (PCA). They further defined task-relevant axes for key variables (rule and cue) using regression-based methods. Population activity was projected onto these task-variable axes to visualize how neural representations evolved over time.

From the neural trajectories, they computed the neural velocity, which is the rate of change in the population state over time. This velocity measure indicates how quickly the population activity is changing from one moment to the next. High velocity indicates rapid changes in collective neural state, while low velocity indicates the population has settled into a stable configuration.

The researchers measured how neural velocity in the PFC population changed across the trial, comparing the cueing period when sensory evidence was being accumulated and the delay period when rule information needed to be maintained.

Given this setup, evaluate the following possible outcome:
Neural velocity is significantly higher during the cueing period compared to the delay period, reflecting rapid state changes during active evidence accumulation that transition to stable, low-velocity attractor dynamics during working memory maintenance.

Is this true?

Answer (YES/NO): YES